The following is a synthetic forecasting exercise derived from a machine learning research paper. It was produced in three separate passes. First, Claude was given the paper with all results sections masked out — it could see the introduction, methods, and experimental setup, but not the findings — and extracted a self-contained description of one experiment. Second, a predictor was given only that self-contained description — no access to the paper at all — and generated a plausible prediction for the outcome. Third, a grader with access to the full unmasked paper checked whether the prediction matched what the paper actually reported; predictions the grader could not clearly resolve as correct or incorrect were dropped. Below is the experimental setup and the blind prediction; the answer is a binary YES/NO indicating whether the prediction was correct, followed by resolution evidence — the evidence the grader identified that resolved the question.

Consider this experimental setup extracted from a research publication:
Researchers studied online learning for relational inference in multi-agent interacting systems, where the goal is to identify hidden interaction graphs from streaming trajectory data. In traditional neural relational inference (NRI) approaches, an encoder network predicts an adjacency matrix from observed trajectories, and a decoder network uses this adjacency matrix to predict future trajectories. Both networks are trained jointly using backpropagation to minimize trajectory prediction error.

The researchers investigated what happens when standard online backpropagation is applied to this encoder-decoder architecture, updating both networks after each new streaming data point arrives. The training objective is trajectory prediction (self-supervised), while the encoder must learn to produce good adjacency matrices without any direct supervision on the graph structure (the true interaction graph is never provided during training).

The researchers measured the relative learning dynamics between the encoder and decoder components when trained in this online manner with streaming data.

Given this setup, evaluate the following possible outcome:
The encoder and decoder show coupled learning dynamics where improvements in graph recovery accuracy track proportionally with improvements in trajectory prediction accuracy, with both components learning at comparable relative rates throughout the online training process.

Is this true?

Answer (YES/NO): NO